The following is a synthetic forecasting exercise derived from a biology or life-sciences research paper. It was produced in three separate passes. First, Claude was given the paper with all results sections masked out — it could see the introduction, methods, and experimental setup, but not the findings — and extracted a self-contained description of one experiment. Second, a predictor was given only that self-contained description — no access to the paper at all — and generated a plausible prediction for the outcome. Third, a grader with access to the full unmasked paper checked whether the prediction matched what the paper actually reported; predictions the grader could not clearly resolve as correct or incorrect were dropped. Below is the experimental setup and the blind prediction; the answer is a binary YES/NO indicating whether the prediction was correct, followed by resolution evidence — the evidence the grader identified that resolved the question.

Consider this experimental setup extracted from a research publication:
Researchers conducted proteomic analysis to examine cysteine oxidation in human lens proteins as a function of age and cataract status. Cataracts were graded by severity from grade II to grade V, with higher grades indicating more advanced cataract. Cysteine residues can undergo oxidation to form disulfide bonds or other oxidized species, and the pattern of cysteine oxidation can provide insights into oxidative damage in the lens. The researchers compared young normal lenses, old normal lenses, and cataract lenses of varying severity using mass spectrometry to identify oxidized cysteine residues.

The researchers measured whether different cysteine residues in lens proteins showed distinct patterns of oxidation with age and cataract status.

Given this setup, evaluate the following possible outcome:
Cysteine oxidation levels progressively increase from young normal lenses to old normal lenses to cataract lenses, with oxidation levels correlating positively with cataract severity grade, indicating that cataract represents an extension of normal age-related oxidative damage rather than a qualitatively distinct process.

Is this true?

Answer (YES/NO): NO